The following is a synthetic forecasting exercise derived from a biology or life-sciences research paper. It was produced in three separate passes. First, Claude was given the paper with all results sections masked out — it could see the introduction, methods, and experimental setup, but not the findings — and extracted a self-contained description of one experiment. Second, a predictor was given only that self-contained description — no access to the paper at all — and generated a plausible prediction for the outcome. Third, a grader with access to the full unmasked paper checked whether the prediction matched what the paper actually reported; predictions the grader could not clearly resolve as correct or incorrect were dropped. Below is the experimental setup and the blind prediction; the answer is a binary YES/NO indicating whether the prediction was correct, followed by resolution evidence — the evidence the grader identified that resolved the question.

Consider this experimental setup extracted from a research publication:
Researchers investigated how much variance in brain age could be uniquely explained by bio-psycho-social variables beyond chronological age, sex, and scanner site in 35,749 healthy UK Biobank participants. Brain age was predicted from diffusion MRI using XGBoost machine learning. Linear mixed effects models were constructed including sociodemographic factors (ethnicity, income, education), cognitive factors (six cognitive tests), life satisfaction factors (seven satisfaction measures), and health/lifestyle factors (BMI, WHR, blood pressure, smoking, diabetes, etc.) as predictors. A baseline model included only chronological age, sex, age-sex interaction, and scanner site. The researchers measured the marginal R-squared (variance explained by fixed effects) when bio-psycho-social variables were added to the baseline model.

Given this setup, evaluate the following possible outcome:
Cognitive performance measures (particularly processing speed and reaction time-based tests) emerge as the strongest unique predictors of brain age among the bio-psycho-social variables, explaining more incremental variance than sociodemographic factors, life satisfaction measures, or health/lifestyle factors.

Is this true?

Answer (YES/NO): NO